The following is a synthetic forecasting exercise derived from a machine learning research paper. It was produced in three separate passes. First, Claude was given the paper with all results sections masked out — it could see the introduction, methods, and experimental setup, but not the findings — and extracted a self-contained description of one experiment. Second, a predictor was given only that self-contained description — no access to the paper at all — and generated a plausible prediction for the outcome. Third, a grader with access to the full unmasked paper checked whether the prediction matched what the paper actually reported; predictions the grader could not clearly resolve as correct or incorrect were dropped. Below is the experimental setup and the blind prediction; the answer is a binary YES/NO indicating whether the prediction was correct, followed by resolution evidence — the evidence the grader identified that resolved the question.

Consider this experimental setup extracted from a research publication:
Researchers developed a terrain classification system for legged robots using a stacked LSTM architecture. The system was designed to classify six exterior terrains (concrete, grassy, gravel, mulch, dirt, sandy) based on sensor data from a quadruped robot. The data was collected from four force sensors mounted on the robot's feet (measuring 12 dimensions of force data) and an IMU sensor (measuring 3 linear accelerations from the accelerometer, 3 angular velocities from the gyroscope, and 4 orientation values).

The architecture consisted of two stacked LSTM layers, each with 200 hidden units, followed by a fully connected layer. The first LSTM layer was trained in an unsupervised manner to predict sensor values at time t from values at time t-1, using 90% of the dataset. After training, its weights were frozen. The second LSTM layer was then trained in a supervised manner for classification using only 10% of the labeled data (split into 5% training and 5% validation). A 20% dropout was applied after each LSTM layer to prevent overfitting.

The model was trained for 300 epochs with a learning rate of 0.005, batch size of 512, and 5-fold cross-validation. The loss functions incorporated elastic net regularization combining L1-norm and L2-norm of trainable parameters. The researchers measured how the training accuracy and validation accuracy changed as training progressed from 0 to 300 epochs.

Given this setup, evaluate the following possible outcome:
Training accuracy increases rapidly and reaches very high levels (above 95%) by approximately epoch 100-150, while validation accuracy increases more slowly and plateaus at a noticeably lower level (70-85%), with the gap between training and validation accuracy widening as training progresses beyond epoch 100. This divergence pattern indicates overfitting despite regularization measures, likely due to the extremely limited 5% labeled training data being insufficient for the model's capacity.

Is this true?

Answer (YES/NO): NO